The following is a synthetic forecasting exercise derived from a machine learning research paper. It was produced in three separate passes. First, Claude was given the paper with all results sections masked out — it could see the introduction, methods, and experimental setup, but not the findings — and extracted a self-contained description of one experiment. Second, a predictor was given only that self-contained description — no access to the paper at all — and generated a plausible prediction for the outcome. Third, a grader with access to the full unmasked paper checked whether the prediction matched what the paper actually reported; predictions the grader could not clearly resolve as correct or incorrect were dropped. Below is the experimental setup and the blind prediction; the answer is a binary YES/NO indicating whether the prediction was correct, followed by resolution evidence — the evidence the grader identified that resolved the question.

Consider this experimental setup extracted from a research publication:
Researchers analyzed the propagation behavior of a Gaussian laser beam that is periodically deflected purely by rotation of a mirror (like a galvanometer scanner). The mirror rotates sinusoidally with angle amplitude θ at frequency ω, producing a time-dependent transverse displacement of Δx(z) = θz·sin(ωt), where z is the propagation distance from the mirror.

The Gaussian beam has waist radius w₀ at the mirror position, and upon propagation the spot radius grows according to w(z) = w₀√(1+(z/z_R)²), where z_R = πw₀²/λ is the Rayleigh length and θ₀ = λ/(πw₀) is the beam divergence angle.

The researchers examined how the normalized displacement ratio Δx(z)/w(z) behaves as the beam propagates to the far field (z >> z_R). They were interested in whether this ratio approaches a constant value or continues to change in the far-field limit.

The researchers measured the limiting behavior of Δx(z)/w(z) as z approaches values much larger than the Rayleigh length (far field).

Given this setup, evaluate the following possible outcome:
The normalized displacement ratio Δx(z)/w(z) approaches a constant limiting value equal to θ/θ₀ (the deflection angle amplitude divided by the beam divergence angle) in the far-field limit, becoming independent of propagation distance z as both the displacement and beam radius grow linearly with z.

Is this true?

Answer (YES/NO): YES